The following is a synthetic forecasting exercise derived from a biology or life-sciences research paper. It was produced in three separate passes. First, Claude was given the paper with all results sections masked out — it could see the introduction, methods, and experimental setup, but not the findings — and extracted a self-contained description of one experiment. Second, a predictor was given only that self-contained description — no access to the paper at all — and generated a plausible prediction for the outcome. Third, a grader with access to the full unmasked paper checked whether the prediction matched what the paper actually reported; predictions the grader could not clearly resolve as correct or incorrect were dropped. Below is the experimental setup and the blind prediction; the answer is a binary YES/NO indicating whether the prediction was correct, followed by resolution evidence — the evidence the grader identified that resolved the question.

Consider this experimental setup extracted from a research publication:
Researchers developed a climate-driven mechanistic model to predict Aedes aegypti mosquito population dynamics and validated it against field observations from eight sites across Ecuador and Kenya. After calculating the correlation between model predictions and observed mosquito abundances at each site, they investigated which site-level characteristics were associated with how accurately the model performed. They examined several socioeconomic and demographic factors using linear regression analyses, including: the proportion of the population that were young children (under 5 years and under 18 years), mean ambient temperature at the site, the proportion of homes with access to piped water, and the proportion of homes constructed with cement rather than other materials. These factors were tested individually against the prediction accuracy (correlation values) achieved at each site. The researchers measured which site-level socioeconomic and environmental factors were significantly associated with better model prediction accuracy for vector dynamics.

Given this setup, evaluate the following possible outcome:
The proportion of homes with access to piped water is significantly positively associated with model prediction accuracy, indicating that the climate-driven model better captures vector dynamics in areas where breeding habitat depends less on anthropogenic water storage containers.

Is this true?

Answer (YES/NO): YES